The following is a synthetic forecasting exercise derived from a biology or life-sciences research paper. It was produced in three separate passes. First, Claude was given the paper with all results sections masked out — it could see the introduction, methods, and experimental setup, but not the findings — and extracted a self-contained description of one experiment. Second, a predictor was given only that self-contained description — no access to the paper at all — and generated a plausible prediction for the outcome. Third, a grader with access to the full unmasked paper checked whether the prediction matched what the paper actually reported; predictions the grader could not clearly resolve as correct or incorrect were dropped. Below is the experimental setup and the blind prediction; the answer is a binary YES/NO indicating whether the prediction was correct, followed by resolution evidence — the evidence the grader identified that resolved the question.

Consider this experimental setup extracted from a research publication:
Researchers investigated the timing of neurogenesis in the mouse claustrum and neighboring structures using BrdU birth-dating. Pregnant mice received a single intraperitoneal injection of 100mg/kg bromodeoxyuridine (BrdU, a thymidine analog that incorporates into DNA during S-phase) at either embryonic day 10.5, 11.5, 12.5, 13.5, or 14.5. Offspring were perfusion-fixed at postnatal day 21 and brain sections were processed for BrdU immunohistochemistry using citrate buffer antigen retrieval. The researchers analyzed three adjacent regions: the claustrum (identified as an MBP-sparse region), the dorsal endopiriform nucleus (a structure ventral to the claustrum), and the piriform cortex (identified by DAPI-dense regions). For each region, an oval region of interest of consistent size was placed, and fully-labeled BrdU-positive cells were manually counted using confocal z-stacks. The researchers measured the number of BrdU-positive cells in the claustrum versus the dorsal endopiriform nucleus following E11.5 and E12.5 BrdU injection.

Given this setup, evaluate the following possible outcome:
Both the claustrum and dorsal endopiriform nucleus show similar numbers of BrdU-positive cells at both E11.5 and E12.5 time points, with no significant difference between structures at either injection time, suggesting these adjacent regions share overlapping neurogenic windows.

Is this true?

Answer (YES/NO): NO